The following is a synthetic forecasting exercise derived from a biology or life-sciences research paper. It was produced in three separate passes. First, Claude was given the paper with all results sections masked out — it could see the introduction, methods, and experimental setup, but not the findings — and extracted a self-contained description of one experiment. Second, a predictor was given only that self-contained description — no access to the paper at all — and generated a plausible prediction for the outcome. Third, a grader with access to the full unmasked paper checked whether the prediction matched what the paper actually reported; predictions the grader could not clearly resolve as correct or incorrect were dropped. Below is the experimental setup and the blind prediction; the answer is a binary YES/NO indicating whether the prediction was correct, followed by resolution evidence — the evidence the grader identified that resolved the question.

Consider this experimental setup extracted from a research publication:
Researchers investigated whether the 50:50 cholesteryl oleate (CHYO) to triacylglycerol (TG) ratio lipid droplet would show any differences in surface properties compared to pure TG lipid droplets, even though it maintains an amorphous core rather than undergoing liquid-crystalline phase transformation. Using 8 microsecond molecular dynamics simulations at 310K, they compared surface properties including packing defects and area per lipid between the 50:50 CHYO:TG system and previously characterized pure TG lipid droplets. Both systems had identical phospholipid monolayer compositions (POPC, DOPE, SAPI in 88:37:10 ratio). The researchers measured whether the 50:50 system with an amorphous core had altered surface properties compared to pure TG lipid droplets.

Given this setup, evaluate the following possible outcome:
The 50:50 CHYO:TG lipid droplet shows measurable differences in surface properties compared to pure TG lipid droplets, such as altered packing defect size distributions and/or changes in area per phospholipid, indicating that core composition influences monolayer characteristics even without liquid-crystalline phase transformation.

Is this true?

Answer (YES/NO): YES